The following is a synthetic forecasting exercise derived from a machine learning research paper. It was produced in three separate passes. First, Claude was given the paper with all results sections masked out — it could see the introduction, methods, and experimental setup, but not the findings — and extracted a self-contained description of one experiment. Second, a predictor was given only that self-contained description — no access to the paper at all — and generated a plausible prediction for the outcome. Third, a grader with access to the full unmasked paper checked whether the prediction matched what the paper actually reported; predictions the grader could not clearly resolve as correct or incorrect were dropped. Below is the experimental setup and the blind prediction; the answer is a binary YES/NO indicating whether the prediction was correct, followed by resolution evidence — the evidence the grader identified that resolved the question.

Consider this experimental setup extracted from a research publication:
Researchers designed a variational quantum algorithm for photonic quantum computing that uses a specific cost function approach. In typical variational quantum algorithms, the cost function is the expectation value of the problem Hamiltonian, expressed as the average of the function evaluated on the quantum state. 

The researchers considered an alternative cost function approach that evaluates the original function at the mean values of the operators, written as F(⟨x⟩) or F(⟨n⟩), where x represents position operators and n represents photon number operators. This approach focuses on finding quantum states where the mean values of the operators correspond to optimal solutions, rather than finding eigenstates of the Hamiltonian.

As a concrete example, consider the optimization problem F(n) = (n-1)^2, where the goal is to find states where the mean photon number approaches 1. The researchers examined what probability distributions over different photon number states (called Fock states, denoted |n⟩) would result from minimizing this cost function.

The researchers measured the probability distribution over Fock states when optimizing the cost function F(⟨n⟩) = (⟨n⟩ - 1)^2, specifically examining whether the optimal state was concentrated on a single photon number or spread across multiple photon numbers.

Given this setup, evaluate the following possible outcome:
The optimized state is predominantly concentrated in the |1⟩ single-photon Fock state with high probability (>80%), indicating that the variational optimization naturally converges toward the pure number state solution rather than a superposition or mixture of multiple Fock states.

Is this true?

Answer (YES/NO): NO